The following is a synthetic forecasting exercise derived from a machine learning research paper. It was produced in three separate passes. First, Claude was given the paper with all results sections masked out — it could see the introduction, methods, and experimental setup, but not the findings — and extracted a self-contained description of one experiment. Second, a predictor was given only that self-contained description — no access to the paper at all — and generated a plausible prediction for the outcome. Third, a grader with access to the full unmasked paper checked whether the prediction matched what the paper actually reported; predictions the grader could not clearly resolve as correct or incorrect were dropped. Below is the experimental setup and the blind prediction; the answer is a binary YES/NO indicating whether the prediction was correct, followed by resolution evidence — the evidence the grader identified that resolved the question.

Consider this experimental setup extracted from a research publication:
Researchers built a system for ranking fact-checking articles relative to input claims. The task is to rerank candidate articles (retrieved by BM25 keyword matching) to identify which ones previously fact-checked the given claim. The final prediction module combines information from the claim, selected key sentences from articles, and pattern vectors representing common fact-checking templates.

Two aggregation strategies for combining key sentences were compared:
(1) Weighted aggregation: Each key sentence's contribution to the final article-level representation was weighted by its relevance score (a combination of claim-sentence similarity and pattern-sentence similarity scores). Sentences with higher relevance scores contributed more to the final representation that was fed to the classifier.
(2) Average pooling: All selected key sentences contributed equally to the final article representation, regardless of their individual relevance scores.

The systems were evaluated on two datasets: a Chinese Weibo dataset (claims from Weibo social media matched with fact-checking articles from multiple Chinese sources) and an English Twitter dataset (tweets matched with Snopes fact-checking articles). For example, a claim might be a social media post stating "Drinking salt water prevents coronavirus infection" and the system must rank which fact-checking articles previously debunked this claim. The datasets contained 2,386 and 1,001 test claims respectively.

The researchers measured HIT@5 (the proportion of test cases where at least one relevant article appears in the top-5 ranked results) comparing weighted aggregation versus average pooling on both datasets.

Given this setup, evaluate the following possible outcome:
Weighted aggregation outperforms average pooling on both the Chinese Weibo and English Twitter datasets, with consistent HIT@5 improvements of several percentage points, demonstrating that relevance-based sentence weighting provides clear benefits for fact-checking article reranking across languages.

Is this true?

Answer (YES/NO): NO